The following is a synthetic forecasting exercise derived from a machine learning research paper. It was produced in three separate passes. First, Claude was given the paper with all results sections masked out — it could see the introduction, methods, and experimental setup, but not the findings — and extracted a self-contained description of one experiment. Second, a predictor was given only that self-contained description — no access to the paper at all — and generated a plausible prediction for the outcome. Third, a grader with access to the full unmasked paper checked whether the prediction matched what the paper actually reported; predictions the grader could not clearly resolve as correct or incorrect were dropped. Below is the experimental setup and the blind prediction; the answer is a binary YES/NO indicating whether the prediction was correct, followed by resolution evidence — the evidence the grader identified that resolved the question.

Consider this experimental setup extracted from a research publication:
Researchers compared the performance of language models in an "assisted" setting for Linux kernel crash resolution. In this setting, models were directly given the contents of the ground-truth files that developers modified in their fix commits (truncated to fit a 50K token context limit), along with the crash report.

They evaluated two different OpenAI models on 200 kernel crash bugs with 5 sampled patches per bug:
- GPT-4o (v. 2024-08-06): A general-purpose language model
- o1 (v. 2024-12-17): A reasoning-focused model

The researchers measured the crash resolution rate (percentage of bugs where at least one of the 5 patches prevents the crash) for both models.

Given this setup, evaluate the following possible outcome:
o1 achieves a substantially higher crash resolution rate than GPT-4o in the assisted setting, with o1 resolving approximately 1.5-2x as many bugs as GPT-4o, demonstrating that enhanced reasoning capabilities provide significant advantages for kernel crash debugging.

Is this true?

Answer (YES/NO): NO